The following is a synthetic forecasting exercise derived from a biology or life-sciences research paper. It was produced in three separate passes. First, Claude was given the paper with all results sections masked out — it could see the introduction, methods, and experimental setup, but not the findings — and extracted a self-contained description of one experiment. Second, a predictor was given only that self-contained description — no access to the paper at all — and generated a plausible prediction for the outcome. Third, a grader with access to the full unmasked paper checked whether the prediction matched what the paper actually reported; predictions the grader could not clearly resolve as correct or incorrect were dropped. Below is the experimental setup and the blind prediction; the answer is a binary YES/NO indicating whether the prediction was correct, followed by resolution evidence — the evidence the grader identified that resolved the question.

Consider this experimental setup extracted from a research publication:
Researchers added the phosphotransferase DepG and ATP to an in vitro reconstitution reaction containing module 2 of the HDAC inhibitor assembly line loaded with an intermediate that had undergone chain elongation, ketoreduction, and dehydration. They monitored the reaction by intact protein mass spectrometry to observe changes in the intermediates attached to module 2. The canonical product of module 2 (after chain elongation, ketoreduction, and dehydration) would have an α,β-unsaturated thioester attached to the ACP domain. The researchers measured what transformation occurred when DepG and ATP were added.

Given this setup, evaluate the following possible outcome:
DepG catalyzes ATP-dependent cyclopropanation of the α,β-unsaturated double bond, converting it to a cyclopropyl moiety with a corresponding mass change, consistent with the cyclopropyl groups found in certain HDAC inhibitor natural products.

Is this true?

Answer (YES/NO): NO